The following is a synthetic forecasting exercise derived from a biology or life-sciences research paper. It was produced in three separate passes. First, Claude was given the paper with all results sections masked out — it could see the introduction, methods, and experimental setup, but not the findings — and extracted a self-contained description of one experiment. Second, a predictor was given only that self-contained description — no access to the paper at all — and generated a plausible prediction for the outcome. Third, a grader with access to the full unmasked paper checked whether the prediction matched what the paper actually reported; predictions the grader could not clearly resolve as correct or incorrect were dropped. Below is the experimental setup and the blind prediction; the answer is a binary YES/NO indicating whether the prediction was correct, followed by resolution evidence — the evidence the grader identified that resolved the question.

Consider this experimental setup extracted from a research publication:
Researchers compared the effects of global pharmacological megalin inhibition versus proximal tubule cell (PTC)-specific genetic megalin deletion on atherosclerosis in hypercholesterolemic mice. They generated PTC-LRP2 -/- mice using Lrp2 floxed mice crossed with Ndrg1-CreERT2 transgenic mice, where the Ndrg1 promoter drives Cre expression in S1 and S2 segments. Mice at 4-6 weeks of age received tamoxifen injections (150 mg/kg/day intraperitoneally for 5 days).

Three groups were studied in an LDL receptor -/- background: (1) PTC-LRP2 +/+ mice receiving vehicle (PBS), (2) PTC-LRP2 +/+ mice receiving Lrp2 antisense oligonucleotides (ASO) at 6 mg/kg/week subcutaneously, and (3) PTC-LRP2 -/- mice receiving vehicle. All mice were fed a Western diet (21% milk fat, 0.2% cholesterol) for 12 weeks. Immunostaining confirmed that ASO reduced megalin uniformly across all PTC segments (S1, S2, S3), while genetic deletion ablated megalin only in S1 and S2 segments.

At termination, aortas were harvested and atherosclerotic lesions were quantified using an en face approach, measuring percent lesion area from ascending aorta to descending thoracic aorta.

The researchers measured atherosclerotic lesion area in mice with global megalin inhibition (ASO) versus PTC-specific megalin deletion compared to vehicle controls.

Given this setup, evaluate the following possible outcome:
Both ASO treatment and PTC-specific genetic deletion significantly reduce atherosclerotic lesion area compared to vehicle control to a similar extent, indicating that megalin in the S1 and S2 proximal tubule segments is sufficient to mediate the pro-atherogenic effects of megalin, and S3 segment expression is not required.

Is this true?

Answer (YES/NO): NO